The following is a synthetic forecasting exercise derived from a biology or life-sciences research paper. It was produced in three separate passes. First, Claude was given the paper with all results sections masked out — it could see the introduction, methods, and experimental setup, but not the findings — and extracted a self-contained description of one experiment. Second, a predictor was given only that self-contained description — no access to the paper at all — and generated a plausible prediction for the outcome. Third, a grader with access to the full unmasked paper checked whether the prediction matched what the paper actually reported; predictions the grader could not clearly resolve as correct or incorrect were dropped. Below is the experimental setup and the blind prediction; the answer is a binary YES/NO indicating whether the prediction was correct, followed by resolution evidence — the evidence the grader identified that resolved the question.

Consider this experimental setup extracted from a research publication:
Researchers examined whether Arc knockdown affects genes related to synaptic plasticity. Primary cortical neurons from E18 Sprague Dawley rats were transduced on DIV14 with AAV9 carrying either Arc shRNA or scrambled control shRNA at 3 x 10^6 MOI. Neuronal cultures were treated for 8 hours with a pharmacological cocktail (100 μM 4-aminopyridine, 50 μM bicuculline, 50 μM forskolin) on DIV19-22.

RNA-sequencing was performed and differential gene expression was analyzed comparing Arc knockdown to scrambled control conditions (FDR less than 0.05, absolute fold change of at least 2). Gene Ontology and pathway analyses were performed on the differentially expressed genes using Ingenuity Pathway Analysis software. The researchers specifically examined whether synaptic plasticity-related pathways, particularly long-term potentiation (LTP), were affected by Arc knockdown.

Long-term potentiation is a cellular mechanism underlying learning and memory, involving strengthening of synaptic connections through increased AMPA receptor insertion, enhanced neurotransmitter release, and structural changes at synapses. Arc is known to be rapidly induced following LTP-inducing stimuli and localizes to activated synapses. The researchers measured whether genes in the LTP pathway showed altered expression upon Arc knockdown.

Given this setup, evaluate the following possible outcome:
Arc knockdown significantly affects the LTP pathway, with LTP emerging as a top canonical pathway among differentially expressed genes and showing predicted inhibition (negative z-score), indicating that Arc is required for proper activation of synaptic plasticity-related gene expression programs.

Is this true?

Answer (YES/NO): NO